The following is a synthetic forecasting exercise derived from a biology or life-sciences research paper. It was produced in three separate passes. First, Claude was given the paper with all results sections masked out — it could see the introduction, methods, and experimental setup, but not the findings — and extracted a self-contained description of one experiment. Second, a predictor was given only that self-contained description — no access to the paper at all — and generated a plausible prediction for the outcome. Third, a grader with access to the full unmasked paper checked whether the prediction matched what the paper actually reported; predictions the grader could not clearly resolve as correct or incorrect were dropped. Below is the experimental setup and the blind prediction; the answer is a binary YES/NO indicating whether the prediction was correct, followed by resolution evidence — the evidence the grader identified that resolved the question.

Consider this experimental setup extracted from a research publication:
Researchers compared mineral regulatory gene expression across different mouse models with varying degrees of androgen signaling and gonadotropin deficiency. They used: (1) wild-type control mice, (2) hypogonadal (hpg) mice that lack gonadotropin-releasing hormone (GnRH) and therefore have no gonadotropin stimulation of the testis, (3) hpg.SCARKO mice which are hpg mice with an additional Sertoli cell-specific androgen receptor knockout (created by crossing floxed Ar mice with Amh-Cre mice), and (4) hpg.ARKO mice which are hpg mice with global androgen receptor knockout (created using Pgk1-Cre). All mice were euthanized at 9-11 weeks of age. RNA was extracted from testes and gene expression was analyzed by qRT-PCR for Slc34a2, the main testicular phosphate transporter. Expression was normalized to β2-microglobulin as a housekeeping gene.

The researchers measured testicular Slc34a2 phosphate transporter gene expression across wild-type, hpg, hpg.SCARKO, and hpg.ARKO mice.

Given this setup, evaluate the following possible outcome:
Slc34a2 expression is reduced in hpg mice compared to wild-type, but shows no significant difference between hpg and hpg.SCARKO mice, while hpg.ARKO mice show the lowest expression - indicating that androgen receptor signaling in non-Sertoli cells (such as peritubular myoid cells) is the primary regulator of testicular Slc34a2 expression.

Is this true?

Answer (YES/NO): NO